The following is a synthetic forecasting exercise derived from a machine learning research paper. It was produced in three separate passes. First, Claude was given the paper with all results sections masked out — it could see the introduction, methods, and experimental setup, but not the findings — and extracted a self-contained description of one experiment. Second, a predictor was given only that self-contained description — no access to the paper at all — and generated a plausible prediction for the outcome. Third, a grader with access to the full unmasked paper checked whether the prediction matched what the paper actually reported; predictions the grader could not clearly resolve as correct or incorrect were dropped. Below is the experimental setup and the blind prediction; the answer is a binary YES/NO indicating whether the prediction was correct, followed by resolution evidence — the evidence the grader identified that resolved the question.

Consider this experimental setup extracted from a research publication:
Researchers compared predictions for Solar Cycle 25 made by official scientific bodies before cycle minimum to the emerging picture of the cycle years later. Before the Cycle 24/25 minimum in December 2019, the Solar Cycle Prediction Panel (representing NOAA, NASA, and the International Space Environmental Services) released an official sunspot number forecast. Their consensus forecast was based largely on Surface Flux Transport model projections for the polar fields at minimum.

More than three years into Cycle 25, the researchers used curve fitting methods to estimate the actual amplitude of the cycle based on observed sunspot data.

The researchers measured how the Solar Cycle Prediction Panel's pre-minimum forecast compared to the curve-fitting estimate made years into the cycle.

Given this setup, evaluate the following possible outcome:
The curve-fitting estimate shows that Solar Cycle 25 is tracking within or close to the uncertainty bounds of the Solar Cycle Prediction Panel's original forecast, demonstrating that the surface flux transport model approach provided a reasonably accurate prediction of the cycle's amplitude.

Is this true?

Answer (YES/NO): NO